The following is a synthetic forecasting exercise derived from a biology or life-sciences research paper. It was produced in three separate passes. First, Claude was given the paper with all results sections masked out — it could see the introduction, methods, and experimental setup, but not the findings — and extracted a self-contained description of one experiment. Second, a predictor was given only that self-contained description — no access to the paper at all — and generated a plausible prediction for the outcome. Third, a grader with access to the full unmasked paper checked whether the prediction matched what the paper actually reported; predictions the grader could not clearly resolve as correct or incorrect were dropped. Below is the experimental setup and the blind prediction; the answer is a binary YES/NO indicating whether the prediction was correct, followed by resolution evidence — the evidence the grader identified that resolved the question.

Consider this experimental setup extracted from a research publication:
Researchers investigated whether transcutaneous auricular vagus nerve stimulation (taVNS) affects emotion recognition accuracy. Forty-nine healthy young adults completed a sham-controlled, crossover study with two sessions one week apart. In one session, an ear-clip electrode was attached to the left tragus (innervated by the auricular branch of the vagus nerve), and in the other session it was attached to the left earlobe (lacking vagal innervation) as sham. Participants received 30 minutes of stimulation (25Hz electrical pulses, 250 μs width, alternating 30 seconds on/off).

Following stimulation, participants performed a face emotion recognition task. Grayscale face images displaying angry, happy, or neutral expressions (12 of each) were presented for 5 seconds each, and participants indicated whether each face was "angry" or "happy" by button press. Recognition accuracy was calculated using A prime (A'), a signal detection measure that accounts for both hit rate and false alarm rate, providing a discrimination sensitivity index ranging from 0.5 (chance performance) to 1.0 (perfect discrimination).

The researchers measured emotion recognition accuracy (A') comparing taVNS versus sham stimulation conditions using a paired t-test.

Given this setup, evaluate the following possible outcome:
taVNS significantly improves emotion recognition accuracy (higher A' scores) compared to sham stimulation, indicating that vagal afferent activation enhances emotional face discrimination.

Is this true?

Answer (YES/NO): NO